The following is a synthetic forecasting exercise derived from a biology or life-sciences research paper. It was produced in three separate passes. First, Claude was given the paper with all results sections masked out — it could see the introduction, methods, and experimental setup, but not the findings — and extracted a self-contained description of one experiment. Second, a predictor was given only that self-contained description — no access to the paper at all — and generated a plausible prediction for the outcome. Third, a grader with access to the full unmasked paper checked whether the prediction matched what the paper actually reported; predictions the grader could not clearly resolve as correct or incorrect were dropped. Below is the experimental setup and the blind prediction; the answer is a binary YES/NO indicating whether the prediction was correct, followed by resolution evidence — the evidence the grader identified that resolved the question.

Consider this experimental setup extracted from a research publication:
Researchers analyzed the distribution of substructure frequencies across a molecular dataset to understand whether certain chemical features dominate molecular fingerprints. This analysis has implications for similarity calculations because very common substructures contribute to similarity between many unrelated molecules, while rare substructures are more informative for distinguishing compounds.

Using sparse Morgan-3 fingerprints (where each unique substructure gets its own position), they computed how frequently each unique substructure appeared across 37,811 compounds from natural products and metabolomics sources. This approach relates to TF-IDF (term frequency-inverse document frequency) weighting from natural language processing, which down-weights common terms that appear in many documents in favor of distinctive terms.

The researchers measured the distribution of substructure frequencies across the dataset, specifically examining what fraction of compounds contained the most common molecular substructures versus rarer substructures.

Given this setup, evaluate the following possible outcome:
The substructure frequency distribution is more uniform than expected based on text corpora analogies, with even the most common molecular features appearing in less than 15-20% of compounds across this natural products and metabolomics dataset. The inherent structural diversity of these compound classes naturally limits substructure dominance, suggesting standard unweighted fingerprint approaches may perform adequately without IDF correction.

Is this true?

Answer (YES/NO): NO